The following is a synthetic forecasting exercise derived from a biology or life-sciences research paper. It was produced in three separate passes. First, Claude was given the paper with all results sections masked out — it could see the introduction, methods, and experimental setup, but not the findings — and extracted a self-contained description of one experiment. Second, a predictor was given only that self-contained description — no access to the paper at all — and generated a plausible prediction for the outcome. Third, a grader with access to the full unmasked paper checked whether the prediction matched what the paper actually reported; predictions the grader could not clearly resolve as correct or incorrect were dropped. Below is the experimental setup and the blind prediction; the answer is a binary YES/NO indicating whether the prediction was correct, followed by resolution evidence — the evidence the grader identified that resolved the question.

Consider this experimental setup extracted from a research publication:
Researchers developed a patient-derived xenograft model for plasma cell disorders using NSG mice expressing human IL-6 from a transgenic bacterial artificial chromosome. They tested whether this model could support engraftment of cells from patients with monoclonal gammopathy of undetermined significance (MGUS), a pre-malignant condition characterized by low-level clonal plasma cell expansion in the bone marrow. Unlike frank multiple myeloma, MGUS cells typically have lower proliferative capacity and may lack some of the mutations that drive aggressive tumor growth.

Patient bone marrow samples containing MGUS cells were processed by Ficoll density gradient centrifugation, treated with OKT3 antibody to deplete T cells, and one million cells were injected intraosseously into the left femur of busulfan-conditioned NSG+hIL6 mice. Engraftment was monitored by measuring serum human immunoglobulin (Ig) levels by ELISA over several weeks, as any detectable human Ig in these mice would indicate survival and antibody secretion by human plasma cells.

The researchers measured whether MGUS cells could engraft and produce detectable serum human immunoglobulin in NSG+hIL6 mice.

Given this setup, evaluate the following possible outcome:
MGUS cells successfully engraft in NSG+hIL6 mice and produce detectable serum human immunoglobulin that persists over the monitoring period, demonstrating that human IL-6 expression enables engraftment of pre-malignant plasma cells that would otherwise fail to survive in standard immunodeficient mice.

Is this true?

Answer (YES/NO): NO